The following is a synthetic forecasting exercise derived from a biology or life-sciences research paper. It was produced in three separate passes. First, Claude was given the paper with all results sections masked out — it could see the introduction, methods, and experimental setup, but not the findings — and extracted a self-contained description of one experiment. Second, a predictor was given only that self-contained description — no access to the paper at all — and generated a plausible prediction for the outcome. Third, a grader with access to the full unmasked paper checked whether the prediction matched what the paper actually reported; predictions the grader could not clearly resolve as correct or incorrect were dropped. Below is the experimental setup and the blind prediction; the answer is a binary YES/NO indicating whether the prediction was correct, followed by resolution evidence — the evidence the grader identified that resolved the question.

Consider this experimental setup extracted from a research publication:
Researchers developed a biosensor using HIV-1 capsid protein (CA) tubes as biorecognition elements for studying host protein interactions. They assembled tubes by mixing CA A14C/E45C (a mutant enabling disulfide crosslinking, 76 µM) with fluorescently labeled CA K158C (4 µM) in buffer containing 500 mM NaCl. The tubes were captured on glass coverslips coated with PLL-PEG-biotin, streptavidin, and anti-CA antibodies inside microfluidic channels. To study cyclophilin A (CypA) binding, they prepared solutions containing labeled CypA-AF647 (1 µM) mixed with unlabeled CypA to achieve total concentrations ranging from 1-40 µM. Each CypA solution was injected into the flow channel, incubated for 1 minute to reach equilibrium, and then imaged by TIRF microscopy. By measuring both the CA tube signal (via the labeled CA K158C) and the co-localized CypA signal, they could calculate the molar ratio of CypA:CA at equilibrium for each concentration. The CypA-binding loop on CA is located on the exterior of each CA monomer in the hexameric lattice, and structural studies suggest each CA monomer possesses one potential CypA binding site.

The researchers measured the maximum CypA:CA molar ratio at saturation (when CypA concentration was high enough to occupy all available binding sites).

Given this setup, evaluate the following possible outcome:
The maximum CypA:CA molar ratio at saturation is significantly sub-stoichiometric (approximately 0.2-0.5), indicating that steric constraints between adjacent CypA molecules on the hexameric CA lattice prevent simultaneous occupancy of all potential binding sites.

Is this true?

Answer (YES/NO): YES